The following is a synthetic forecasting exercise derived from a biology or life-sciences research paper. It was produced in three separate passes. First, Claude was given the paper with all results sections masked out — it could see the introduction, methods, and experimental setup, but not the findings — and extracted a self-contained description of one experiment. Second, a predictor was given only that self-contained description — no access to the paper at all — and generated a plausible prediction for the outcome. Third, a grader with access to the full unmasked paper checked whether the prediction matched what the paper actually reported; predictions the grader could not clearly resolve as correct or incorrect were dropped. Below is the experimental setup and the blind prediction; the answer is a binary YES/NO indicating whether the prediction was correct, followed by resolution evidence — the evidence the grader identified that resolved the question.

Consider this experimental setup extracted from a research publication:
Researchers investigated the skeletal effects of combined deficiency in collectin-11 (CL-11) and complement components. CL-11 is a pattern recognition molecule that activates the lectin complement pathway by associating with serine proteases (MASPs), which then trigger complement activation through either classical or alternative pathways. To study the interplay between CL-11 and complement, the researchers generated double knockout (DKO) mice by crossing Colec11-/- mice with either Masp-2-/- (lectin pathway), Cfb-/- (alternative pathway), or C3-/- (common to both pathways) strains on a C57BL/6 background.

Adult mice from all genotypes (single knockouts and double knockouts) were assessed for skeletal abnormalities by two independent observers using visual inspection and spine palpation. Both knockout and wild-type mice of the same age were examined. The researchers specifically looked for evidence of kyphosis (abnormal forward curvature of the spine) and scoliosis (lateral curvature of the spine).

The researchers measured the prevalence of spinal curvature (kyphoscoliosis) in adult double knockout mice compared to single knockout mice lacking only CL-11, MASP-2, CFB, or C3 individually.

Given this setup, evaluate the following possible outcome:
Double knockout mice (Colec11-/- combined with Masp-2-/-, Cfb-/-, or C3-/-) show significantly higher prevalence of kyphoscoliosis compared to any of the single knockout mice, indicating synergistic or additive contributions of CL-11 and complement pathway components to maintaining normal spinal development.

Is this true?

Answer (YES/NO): YES